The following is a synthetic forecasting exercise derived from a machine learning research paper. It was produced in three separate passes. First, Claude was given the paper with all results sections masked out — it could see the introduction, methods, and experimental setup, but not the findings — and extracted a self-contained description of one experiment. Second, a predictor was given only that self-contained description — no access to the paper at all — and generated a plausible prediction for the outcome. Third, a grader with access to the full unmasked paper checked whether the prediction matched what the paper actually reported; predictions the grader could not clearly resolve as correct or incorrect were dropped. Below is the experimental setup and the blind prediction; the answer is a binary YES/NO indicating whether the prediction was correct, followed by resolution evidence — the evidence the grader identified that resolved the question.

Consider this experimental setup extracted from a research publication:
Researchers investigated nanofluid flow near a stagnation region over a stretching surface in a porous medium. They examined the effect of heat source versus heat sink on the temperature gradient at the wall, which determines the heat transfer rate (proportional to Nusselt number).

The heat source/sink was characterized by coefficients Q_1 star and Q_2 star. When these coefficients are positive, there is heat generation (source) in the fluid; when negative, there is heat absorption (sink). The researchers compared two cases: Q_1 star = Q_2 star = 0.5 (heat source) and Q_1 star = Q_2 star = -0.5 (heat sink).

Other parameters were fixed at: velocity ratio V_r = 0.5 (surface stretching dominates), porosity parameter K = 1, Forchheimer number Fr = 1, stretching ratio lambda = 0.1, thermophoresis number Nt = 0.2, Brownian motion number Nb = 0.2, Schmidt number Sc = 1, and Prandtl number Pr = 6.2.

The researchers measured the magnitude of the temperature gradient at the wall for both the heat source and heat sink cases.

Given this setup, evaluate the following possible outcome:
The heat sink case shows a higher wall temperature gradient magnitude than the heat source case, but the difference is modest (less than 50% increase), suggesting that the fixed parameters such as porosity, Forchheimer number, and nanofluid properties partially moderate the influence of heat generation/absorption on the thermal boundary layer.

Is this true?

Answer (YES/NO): YES